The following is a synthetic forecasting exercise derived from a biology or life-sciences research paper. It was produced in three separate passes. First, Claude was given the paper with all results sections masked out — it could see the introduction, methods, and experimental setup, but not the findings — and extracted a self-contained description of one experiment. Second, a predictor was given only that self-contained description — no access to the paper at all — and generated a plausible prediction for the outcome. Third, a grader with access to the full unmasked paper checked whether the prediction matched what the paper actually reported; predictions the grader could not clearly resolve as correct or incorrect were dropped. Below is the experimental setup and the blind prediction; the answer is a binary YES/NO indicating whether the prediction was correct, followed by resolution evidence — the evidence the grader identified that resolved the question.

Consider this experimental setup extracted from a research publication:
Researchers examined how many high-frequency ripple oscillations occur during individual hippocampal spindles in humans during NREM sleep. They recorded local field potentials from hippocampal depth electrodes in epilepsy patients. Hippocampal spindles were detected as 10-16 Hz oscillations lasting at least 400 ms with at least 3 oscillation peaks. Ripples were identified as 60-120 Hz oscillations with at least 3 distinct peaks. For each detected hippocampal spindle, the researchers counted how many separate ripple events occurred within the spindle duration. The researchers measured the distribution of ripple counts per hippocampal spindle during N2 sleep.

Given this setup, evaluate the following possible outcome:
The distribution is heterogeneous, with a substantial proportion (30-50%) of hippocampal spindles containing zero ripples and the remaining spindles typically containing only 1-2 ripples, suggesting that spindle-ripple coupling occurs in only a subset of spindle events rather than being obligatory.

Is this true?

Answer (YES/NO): NO